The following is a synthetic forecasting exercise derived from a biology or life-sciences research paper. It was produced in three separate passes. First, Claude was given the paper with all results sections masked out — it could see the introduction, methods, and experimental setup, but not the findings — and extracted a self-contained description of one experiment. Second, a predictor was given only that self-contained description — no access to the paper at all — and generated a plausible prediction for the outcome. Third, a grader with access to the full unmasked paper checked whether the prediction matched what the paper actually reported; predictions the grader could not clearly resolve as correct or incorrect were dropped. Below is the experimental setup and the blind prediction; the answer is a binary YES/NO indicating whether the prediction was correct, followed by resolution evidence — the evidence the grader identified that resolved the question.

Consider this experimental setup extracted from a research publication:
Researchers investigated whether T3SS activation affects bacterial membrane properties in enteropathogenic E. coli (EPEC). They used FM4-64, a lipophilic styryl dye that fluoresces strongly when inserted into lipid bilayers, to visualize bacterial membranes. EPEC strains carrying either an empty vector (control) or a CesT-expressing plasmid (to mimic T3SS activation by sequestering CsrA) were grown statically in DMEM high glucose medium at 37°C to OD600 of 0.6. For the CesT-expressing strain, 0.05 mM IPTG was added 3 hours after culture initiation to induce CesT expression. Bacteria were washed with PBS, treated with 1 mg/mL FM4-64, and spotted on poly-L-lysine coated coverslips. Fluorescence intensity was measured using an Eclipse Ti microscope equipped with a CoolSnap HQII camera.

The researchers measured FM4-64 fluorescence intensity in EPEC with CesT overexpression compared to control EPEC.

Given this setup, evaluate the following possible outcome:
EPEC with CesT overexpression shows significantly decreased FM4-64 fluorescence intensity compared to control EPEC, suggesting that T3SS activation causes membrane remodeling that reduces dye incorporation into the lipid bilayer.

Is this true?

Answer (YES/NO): YES